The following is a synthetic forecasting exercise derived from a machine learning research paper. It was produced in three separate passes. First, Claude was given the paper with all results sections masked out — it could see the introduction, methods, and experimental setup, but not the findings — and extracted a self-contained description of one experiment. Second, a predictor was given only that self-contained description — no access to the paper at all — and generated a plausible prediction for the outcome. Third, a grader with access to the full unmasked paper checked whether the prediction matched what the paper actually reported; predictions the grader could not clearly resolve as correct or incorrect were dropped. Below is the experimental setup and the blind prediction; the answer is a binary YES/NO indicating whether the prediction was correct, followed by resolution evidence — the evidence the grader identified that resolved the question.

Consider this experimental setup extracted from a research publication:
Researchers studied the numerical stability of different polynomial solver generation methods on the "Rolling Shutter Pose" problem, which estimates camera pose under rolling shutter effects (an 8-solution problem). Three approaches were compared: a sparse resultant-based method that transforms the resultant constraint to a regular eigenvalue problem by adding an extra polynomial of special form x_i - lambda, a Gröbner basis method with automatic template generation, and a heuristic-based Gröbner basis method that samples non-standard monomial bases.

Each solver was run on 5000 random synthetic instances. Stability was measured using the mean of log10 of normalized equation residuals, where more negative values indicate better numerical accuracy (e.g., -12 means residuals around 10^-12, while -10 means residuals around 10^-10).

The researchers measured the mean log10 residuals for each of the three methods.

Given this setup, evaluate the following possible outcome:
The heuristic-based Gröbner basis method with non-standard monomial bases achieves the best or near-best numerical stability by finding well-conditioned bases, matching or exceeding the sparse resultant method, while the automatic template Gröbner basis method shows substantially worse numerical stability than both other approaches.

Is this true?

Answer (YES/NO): NO